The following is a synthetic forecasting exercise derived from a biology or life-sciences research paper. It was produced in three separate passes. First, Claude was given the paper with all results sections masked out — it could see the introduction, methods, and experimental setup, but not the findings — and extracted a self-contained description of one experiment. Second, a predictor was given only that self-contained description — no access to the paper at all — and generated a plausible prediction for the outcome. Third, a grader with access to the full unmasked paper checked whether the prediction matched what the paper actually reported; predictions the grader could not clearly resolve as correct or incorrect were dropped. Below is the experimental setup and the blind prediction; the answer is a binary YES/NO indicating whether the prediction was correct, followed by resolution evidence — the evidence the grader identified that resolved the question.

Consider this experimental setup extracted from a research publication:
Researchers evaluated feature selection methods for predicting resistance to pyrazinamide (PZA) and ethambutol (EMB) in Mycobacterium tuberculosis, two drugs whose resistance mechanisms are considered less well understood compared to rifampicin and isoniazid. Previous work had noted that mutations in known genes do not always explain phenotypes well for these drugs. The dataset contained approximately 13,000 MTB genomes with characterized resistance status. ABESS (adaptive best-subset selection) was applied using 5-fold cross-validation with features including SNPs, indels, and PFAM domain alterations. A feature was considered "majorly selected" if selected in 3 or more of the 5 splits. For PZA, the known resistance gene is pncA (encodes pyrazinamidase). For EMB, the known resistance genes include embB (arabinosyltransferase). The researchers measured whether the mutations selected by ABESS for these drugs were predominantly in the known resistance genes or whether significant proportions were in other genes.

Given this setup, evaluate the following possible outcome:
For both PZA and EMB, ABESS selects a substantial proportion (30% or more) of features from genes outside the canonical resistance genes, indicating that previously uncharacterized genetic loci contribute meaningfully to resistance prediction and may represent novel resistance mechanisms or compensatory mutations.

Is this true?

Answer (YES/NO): YES